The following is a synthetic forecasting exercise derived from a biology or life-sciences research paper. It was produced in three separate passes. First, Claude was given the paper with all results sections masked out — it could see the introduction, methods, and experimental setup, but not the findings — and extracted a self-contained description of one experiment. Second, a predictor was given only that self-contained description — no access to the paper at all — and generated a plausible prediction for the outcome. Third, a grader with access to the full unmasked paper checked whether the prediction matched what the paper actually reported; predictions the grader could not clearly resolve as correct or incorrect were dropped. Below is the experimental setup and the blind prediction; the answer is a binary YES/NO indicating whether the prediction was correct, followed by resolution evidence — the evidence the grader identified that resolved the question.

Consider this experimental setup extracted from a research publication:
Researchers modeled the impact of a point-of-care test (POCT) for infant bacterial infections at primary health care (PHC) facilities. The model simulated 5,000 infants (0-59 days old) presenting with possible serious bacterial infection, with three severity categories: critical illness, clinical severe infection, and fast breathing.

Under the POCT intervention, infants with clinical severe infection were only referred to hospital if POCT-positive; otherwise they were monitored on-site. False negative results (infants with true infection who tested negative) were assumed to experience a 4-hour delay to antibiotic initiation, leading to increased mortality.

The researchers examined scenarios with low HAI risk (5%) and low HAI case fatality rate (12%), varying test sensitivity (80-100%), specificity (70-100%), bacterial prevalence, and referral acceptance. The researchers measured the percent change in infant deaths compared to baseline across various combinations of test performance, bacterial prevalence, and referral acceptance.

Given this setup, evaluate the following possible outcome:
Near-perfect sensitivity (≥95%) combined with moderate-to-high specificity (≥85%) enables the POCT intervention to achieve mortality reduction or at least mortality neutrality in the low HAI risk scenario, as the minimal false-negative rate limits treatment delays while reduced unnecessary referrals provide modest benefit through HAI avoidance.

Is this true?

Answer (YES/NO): NO